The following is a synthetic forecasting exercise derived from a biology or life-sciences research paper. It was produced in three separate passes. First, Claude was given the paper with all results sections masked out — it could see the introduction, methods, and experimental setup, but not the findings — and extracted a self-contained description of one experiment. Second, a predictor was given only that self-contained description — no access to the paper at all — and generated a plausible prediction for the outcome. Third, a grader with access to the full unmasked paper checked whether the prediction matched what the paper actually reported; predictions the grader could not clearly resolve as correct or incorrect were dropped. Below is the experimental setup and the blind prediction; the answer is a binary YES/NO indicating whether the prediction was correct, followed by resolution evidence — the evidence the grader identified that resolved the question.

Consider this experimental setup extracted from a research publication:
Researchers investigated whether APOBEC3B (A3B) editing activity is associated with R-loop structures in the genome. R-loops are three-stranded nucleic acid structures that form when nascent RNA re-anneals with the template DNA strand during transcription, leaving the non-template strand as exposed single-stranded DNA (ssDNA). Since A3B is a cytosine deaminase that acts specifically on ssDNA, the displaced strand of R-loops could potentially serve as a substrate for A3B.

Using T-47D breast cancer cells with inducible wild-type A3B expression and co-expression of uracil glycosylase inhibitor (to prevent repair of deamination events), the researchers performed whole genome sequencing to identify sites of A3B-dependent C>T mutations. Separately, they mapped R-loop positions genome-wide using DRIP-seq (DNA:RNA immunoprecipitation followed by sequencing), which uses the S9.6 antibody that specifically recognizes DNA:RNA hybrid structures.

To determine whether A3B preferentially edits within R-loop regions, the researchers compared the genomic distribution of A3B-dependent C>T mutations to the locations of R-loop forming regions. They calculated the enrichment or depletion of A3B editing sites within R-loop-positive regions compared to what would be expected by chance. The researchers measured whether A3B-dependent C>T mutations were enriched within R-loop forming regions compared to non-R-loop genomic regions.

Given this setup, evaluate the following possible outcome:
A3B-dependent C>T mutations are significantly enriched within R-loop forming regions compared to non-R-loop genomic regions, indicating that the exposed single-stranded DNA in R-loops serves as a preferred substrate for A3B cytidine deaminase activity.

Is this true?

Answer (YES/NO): YES